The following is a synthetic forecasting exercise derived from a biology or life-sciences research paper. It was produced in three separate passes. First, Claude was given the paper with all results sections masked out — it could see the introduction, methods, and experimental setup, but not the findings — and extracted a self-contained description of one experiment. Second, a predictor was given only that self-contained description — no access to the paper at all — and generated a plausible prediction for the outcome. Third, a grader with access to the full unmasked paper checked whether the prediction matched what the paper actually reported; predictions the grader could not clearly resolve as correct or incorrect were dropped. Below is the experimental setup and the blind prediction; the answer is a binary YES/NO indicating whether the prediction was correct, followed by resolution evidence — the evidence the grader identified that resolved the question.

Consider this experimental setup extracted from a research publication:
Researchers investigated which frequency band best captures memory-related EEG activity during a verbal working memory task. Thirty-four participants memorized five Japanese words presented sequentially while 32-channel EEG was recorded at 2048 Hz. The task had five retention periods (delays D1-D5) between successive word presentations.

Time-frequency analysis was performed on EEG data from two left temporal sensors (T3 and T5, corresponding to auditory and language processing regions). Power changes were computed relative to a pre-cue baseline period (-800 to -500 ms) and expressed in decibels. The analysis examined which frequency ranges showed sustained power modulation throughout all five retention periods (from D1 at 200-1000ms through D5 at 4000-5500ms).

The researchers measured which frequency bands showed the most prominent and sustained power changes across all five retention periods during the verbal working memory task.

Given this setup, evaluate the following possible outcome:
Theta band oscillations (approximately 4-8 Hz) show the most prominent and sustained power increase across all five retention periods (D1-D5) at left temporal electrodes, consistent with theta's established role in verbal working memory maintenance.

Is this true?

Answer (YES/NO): NO